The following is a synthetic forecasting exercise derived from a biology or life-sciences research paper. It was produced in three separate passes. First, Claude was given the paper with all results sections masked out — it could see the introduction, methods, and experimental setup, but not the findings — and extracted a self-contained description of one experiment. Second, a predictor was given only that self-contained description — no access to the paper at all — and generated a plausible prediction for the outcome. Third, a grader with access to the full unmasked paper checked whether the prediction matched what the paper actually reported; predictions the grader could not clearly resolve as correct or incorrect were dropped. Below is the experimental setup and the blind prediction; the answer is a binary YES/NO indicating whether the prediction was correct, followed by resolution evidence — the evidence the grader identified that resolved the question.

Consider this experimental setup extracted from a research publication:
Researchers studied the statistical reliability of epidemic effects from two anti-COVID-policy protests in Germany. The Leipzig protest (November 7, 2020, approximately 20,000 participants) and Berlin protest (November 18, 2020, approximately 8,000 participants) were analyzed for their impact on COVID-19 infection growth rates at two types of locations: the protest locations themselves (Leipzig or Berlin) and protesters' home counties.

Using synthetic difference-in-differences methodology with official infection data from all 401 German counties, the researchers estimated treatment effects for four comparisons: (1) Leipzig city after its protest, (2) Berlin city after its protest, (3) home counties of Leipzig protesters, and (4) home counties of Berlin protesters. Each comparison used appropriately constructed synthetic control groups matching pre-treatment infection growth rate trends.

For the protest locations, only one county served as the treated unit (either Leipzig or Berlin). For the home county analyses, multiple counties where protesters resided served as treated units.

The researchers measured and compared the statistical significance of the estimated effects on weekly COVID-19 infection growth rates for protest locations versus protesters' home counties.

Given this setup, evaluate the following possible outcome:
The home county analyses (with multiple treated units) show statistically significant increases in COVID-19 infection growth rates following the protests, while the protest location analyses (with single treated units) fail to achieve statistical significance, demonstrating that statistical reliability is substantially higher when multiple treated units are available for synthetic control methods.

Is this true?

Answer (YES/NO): NO